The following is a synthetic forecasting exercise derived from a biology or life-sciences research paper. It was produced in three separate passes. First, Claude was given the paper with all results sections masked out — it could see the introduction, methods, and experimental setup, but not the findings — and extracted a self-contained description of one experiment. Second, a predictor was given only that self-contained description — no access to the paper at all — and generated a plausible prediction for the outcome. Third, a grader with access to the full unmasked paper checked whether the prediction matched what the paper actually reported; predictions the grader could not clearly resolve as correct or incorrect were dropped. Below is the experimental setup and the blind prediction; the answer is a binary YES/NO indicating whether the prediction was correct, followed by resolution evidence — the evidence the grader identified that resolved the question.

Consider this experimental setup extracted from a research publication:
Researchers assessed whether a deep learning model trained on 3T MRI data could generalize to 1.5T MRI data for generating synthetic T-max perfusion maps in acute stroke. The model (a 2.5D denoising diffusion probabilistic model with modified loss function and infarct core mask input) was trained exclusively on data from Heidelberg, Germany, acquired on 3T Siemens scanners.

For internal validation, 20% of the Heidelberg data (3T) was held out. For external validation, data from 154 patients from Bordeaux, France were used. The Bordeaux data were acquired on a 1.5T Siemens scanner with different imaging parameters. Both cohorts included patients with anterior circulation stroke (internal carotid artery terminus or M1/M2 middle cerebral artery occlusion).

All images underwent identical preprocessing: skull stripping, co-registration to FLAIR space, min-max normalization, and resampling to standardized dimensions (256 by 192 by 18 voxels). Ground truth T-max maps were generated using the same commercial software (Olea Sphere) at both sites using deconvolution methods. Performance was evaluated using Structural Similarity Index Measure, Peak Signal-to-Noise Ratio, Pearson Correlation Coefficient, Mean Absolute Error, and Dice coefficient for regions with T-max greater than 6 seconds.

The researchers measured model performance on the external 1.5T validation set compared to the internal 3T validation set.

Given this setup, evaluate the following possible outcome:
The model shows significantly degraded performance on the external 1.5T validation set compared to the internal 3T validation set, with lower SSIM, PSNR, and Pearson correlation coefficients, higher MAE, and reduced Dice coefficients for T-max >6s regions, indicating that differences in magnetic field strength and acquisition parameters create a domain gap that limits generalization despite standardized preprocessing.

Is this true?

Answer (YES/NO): NO